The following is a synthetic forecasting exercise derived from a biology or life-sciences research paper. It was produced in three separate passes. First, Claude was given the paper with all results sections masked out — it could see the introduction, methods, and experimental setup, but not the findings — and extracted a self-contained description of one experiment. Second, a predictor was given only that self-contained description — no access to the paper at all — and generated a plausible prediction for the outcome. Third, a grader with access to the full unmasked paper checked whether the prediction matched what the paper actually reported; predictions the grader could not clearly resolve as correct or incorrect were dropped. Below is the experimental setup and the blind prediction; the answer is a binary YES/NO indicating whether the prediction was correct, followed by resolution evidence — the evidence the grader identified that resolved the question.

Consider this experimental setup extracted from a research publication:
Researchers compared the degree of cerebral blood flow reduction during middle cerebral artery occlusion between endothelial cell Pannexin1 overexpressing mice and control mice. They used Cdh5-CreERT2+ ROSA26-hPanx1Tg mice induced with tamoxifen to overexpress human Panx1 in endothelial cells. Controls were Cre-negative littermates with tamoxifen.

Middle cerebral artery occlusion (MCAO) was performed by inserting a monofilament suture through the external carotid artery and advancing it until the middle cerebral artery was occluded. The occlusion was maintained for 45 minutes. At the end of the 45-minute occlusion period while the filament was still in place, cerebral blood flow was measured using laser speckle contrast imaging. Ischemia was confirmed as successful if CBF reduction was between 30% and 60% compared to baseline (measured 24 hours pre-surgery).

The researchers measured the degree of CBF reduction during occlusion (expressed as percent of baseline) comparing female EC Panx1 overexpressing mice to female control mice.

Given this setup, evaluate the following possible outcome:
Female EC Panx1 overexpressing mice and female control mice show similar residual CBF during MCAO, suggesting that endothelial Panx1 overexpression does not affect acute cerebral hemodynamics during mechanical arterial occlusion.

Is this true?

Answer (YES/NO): YES